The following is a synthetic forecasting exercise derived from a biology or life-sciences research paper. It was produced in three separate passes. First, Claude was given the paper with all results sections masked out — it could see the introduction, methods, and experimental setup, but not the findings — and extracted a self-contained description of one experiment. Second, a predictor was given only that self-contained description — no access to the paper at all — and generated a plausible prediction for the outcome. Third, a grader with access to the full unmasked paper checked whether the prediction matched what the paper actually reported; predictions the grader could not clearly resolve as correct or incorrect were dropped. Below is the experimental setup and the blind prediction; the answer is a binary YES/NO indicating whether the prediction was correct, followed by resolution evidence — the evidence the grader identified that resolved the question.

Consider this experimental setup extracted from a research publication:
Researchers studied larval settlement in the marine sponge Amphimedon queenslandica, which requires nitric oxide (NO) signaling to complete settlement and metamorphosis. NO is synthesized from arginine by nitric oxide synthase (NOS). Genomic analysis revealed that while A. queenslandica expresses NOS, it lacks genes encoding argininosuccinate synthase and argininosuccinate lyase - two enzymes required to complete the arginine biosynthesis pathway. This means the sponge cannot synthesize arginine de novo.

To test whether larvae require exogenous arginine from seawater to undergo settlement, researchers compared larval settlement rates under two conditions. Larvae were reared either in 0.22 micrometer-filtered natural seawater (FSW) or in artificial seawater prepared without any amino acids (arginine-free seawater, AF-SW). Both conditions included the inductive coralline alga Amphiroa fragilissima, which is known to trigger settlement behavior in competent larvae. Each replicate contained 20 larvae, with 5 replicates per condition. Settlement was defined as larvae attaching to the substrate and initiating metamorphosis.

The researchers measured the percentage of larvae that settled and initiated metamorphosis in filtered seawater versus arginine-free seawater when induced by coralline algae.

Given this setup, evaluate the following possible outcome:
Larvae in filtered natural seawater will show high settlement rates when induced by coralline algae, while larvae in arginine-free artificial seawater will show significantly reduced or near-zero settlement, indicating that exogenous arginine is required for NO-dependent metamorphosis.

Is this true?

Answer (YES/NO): NO